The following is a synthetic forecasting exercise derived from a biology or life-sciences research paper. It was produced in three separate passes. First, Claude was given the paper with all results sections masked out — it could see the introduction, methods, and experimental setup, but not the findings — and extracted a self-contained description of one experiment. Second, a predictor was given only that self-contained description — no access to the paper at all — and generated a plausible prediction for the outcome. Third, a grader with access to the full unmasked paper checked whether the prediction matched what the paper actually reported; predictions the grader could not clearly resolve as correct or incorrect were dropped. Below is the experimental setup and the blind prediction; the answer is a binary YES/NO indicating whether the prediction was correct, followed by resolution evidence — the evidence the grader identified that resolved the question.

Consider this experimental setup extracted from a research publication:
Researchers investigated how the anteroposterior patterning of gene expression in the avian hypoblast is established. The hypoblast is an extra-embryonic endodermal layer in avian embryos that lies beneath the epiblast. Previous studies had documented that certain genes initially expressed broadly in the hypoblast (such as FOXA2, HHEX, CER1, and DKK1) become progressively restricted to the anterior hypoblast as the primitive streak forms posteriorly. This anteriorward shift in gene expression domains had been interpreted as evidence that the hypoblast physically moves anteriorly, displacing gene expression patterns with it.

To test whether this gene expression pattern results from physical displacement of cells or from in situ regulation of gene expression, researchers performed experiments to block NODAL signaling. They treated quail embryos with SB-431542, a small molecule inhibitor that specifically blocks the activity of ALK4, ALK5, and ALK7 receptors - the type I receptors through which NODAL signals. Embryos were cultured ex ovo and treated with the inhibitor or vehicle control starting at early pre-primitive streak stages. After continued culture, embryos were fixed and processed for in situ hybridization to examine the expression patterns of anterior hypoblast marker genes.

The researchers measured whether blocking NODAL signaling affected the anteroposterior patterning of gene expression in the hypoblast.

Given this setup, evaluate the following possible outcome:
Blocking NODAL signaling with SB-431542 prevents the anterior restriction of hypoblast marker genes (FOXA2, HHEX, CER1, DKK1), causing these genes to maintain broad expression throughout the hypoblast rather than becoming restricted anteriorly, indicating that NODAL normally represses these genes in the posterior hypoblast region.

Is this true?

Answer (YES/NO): NO